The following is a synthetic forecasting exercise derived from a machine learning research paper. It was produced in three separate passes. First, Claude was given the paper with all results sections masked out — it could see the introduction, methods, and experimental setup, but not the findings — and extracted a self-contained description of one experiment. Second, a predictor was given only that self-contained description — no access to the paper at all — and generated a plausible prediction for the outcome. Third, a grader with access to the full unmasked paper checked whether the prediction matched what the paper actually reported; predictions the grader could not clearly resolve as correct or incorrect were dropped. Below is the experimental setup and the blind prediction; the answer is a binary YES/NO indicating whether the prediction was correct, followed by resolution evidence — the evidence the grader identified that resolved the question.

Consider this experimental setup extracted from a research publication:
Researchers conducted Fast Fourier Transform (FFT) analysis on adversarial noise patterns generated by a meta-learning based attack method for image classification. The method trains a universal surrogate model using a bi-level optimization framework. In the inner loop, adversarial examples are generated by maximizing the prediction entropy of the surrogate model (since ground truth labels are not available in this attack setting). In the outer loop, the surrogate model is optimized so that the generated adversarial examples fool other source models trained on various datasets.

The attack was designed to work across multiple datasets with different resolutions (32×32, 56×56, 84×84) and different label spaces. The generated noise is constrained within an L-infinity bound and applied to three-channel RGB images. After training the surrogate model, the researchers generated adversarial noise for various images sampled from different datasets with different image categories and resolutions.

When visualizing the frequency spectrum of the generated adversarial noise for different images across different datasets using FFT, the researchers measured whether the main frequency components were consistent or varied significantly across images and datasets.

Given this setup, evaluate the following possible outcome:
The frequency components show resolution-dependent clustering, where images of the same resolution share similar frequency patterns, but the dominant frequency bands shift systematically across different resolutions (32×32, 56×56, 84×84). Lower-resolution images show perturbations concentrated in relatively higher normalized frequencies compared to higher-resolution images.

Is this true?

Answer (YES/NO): NO